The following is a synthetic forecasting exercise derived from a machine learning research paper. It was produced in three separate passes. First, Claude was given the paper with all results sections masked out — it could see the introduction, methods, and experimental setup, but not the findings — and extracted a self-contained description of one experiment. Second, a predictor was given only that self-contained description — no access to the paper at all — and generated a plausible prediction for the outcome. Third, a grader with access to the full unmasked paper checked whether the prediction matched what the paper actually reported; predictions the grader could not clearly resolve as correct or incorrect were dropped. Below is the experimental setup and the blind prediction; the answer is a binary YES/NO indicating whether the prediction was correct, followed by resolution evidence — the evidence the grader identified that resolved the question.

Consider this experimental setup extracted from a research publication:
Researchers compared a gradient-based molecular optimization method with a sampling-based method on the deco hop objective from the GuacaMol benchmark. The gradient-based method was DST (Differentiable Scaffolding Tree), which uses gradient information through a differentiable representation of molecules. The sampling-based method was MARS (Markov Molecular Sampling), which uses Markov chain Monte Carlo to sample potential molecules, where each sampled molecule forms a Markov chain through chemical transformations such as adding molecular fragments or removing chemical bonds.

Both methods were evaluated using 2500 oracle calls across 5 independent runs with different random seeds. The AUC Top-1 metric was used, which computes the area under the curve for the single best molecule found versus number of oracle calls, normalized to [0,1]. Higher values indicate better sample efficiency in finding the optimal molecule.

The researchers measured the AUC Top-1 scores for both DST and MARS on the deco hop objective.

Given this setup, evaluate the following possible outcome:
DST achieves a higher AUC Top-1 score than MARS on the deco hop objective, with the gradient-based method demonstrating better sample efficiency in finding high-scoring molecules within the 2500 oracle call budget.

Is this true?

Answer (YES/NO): YES